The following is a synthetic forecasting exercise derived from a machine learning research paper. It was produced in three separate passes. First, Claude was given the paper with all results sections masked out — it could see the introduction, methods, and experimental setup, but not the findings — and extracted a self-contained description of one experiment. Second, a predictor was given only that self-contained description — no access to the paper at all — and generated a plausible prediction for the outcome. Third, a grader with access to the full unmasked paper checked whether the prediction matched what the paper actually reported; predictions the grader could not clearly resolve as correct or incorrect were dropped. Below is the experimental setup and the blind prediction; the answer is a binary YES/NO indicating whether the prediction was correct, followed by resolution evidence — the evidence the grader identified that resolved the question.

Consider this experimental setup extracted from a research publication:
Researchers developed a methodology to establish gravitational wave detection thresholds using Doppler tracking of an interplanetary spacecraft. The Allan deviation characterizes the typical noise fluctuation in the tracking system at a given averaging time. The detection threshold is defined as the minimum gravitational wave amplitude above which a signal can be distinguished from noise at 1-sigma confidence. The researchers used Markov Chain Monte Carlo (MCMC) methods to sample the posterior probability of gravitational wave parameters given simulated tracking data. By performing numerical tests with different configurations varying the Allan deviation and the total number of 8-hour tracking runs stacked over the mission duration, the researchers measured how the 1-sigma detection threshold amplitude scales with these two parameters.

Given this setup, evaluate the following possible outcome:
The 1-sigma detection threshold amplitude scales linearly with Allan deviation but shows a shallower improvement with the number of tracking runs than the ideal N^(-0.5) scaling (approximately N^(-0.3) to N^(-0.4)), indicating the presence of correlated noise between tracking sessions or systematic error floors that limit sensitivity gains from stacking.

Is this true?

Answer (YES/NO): NO